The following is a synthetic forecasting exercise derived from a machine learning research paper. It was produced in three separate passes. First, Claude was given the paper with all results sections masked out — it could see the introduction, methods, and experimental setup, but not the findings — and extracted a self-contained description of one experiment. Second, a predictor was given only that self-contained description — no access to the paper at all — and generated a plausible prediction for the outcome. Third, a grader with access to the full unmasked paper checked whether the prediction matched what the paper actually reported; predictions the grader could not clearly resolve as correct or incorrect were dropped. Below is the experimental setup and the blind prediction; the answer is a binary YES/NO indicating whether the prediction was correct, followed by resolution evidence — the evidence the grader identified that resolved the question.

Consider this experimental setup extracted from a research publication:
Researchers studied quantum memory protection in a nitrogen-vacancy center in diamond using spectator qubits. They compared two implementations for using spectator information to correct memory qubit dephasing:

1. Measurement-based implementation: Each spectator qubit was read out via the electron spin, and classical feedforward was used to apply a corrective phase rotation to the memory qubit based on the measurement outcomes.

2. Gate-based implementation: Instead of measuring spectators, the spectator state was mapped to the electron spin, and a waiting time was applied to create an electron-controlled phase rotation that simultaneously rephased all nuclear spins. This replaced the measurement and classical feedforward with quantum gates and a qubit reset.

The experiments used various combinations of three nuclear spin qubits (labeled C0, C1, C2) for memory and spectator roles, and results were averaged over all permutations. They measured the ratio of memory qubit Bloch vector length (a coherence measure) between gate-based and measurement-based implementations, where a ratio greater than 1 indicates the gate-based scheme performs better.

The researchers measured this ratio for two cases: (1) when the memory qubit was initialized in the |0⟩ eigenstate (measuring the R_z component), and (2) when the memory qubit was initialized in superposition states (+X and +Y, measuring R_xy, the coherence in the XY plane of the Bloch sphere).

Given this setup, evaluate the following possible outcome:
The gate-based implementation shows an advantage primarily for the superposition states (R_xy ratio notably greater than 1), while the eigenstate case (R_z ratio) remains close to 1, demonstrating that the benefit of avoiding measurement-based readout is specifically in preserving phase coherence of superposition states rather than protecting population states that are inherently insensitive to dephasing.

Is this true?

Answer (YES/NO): YES